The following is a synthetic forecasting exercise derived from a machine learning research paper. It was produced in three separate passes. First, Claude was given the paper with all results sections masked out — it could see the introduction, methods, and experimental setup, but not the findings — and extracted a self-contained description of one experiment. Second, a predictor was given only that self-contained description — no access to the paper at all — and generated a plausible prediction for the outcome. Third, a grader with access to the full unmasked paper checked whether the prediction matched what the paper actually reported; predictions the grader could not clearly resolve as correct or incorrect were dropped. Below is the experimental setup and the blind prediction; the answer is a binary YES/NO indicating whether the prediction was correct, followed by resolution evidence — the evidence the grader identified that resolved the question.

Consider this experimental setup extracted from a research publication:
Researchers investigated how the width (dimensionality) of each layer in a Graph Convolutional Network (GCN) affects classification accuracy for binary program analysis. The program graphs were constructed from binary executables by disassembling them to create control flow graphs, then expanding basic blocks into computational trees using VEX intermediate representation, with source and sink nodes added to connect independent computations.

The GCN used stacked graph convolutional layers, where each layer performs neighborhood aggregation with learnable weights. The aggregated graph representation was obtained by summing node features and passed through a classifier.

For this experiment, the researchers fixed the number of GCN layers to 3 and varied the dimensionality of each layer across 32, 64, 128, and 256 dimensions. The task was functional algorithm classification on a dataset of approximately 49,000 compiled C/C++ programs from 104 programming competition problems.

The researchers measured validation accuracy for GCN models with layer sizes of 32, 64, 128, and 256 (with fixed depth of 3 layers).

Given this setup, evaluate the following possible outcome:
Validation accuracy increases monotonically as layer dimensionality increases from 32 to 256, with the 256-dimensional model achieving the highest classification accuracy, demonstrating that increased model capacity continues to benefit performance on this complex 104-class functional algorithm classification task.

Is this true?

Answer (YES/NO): NO